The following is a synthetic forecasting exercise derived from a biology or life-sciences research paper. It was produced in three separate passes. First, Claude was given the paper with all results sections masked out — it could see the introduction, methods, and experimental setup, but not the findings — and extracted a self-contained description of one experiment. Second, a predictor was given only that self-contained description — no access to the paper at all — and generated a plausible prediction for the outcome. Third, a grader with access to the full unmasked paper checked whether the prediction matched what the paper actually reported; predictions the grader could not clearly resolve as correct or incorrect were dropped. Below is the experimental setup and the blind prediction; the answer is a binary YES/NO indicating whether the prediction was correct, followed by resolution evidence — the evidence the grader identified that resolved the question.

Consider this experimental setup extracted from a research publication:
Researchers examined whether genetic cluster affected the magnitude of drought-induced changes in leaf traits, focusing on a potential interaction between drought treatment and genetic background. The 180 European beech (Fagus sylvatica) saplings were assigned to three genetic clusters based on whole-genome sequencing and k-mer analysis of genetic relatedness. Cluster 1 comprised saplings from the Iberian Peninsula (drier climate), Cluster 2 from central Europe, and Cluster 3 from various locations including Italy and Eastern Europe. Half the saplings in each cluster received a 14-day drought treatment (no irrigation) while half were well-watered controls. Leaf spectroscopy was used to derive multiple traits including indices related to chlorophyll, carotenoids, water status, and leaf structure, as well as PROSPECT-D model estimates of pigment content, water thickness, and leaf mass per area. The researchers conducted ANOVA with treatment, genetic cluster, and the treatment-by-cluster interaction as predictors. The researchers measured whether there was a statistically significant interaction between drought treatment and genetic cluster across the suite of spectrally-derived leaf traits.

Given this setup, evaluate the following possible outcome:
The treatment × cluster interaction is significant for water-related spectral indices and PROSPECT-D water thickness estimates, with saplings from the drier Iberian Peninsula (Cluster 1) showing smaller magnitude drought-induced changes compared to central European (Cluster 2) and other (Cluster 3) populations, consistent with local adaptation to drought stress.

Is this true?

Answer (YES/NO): NO